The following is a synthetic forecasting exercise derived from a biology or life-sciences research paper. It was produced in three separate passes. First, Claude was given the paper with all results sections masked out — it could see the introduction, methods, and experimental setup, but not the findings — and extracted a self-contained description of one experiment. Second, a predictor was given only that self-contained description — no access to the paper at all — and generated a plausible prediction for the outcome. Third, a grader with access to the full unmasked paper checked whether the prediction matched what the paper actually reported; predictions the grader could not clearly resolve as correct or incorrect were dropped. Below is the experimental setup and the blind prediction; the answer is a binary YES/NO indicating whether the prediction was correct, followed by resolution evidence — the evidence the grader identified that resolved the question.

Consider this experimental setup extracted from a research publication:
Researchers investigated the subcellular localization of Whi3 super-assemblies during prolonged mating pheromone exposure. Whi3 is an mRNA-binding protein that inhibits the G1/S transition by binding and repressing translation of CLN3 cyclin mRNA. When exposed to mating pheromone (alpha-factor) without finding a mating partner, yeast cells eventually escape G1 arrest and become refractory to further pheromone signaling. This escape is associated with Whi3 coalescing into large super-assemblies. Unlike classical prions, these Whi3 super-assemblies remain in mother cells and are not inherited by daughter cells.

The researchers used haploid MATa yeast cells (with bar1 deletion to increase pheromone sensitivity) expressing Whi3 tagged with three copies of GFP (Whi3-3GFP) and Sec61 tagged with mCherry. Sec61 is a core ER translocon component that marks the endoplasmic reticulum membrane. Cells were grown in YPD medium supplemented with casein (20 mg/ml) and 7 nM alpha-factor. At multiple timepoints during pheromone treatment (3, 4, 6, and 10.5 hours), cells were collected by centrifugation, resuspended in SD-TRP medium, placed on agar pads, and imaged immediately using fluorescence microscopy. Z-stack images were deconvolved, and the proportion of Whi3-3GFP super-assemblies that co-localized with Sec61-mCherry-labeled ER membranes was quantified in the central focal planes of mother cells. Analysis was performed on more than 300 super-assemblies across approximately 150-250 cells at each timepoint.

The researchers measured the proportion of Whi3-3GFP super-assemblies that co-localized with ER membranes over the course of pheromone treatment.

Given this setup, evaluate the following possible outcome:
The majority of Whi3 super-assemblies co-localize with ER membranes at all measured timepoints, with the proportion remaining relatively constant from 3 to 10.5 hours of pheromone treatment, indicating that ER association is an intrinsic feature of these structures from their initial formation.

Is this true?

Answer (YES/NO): NO